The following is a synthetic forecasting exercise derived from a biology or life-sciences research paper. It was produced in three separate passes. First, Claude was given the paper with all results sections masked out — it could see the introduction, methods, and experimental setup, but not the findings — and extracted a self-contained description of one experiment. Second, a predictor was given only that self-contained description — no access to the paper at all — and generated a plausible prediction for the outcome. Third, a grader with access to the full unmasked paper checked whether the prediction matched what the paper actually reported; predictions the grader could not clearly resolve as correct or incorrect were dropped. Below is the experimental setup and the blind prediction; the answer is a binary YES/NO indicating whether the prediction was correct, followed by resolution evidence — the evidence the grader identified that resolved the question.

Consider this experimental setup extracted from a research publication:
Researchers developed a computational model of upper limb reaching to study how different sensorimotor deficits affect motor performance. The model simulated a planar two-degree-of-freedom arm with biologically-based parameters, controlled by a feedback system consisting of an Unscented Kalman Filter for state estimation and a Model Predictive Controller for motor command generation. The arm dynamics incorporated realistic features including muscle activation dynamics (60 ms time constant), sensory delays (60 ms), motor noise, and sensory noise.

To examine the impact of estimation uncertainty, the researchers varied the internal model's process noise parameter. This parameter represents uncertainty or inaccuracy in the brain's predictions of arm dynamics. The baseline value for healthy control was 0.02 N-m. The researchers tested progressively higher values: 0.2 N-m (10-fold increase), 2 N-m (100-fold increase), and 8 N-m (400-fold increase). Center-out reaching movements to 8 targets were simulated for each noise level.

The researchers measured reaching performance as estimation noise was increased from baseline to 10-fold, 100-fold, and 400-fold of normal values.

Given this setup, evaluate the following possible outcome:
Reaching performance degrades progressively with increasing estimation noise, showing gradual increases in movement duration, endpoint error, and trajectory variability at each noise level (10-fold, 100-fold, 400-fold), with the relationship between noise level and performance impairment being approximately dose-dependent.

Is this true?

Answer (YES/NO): NO